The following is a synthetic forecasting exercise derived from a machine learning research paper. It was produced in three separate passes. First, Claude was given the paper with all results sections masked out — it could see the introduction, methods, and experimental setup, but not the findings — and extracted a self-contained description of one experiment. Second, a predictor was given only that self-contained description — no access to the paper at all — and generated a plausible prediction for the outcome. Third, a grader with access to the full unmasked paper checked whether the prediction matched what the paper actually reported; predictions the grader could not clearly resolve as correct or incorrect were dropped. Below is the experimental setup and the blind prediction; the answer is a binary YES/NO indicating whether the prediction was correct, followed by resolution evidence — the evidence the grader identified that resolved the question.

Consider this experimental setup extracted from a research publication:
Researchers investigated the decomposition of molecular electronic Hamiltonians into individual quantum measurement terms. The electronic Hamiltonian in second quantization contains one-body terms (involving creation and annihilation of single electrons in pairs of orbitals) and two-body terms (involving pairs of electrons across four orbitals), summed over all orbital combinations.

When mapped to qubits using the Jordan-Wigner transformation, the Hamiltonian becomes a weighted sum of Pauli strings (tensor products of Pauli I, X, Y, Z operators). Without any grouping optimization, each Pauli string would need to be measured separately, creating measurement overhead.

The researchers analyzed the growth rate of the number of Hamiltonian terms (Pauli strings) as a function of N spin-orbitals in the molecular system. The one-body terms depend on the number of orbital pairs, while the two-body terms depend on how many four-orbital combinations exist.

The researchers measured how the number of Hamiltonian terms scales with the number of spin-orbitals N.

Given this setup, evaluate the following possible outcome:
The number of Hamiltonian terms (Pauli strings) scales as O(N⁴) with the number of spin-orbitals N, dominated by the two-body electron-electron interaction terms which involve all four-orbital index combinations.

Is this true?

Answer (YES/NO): YES